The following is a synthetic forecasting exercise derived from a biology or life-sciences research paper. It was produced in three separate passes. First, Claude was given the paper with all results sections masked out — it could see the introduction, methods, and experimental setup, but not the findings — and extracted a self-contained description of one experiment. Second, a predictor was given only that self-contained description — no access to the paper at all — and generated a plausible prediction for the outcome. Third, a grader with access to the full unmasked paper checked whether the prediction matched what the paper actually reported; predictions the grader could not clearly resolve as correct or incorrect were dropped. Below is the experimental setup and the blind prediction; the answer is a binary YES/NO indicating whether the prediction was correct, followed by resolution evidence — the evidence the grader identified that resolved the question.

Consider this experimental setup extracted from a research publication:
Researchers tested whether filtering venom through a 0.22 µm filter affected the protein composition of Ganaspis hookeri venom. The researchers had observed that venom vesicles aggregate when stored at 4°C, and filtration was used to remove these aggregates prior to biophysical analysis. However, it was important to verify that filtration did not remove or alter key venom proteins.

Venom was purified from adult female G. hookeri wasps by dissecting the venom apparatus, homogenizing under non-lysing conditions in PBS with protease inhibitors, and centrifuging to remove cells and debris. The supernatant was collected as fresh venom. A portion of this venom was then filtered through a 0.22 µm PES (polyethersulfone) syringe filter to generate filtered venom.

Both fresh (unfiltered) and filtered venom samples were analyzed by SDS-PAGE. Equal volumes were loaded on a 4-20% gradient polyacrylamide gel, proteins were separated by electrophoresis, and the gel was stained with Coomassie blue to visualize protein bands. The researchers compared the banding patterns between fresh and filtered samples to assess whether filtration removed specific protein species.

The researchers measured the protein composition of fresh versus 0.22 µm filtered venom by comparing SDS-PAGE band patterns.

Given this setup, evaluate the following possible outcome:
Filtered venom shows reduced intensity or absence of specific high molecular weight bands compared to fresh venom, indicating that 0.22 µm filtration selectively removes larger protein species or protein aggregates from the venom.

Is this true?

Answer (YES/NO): NO